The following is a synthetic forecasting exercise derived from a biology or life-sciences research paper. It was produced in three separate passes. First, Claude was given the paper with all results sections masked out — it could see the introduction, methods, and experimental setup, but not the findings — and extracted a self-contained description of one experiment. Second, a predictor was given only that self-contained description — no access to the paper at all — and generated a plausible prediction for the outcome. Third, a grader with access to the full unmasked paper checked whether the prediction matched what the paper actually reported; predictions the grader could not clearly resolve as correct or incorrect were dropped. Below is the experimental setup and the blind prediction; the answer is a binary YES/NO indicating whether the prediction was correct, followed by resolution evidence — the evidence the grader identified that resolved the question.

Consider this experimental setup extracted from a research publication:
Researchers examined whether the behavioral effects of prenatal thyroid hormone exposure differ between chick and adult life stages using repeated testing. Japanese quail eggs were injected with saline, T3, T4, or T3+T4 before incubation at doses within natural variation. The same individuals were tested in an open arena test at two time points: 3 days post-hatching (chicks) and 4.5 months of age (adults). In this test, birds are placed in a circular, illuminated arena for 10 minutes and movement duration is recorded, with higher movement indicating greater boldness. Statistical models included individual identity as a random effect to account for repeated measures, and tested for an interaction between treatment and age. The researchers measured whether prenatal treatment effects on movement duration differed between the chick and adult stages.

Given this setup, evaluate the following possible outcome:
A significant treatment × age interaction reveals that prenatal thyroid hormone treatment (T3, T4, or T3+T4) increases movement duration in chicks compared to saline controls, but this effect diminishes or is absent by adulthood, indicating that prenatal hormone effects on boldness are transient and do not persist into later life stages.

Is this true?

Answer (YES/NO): NO